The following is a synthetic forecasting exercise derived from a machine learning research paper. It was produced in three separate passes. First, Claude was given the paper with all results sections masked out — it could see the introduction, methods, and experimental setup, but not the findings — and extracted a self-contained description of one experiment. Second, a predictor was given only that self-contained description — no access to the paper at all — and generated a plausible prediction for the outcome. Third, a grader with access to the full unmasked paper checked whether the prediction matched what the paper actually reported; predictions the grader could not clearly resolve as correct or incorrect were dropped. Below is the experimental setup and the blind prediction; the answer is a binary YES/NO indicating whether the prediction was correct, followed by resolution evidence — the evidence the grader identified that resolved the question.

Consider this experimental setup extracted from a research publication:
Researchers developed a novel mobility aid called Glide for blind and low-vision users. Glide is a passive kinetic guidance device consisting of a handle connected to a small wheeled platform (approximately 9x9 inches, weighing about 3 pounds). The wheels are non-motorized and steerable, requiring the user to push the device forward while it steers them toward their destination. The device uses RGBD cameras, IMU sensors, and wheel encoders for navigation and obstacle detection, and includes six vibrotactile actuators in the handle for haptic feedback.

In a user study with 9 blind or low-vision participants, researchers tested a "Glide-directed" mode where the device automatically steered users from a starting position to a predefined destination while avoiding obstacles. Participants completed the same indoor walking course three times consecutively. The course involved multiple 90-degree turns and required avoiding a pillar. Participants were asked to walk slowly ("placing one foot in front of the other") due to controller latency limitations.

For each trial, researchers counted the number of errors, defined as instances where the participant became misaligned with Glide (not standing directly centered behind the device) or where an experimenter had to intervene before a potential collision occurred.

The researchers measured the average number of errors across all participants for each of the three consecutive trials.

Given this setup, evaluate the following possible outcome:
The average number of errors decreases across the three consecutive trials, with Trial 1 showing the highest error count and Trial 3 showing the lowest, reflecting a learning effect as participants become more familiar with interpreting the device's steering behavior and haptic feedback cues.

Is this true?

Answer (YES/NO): YES